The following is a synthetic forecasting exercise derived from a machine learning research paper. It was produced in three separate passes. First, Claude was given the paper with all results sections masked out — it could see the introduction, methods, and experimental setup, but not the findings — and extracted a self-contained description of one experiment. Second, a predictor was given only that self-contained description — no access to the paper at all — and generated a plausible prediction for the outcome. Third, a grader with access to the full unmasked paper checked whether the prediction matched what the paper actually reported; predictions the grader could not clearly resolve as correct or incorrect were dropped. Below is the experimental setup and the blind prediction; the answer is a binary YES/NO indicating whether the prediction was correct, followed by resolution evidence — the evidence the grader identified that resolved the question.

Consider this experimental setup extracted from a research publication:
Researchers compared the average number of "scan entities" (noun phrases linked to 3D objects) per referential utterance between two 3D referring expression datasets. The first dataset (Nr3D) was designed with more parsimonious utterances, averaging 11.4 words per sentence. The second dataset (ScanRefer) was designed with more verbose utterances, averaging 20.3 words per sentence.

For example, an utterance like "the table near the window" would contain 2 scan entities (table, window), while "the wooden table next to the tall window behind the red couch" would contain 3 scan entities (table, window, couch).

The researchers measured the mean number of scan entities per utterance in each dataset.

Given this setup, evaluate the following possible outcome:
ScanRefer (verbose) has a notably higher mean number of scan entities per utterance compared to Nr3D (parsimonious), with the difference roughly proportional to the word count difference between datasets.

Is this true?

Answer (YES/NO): NO